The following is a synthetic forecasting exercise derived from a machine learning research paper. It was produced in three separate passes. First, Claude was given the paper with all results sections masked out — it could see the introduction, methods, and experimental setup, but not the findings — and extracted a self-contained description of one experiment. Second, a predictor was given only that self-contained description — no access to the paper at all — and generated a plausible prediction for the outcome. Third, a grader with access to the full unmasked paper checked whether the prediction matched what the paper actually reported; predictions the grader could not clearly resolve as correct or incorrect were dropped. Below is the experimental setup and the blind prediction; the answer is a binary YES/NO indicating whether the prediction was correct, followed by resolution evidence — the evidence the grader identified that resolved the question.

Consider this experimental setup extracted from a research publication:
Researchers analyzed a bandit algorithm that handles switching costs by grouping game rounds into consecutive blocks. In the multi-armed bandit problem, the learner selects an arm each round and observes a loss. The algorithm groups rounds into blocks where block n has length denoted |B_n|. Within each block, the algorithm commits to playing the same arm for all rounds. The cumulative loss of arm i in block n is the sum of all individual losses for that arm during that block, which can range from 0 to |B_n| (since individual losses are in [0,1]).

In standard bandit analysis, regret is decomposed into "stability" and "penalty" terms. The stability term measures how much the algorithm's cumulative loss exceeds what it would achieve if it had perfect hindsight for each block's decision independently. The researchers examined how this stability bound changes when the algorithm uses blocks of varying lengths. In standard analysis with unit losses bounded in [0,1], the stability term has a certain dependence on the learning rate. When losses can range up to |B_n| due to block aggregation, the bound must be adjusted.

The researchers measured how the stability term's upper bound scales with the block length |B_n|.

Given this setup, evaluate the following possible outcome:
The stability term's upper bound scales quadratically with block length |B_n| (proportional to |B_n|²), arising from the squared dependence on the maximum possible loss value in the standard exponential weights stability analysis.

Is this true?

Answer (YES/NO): YES